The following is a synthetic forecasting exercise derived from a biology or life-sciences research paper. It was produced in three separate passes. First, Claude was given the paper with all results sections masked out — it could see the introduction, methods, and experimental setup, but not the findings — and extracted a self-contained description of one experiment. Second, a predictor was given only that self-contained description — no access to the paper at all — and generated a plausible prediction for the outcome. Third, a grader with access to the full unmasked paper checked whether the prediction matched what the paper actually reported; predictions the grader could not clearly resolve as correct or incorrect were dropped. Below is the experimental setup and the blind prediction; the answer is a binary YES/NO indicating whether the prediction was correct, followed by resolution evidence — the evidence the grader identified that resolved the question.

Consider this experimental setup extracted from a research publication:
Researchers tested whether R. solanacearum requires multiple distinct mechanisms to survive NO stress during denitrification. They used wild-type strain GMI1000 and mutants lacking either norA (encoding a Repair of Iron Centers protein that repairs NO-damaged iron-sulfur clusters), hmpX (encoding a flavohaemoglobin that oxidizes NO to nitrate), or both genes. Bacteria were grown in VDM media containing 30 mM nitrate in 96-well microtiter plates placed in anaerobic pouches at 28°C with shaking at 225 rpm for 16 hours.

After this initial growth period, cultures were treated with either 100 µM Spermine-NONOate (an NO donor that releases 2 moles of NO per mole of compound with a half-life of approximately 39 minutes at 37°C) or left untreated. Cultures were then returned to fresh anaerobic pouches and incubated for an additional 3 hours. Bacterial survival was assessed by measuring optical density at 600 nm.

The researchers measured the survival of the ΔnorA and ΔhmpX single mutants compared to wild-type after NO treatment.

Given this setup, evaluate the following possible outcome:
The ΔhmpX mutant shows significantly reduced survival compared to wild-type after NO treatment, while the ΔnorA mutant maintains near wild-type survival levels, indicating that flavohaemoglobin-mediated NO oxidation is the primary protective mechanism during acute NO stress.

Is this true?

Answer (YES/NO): NO